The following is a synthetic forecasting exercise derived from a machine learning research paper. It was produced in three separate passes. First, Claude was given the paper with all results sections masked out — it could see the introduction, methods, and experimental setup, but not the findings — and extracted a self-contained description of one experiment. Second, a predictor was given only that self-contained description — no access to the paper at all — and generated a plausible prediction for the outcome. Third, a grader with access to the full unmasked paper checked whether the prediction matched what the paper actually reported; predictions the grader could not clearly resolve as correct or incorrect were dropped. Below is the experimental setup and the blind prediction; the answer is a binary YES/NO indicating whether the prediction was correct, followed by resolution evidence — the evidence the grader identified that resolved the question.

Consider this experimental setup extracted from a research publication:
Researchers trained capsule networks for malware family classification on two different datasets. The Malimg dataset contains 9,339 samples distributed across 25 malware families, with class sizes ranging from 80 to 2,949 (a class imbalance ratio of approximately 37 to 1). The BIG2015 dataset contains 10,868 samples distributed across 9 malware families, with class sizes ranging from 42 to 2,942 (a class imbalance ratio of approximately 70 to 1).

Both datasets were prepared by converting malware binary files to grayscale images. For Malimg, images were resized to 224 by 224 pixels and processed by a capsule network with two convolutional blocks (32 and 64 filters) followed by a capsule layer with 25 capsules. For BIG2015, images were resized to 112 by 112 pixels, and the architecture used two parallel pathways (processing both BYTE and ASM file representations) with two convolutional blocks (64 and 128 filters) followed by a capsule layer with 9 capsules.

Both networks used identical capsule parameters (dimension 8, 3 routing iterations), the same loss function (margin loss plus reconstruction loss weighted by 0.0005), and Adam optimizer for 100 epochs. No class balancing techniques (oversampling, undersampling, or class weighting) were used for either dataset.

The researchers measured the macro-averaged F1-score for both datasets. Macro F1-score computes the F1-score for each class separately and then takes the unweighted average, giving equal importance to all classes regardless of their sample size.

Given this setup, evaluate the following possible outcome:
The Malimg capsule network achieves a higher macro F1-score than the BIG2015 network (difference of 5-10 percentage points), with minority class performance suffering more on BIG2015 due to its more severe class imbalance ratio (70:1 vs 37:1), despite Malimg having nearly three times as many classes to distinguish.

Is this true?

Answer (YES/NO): NO